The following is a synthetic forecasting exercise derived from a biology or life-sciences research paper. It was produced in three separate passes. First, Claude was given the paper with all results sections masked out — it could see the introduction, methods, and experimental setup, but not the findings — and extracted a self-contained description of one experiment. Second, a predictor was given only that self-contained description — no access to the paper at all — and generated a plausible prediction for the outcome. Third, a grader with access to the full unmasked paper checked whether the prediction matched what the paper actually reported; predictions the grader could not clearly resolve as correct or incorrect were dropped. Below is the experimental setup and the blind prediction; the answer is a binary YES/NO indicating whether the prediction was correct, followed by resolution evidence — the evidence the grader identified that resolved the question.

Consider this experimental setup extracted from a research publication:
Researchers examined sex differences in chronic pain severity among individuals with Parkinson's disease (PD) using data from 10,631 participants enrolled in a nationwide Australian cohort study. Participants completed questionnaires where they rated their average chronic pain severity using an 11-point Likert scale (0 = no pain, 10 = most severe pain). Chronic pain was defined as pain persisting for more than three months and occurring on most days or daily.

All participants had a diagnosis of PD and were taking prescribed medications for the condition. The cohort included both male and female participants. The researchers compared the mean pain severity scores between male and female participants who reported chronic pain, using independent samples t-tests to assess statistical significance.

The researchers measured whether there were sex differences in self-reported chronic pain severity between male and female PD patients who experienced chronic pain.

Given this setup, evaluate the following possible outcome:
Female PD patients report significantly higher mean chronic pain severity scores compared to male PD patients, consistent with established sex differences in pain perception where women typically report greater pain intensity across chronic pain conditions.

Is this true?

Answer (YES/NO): YES